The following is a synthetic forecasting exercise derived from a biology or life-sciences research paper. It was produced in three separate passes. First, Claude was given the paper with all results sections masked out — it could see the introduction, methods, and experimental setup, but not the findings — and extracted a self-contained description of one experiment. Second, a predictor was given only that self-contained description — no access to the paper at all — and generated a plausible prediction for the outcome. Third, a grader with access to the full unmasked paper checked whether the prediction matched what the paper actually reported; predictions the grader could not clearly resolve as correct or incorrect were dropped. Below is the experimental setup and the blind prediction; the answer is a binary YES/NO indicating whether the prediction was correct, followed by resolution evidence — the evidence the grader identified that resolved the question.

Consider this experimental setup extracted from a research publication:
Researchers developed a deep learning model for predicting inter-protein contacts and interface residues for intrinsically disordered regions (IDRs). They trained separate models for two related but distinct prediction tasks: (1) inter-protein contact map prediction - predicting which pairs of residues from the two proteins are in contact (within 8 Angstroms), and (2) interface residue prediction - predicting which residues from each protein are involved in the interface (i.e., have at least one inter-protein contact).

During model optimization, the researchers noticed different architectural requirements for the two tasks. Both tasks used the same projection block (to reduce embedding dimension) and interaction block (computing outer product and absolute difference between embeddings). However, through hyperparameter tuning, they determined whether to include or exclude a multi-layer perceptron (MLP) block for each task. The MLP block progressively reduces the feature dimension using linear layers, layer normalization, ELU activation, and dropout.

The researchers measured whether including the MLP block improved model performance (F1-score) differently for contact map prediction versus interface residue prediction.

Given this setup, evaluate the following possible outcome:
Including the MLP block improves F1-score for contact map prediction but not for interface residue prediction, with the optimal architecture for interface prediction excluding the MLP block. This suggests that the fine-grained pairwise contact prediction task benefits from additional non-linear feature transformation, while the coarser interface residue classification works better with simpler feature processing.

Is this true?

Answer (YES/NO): YES